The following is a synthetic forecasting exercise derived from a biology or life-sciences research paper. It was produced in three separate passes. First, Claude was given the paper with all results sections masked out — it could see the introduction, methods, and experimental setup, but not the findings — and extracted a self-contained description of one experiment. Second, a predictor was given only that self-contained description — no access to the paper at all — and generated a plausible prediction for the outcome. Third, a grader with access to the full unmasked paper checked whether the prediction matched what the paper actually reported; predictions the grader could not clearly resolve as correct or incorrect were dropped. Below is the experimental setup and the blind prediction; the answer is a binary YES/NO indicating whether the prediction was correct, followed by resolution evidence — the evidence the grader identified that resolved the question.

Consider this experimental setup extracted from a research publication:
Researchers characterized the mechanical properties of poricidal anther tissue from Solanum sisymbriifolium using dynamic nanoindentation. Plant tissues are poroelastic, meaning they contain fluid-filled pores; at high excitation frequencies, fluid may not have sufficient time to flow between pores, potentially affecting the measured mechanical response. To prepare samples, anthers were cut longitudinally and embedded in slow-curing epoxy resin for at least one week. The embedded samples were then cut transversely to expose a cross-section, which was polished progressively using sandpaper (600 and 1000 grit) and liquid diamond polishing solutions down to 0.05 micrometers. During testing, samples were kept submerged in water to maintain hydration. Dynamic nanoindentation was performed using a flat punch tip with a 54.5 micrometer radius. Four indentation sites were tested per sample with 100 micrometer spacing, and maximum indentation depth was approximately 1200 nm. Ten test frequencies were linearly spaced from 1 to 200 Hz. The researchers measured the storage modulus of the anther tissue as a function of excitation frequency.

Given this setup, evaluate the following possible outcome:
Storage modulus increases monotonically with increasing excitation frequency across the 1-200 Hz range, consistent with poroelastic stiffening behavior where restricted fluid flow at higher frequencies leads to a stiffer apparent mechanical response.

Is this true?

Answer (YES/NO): YES